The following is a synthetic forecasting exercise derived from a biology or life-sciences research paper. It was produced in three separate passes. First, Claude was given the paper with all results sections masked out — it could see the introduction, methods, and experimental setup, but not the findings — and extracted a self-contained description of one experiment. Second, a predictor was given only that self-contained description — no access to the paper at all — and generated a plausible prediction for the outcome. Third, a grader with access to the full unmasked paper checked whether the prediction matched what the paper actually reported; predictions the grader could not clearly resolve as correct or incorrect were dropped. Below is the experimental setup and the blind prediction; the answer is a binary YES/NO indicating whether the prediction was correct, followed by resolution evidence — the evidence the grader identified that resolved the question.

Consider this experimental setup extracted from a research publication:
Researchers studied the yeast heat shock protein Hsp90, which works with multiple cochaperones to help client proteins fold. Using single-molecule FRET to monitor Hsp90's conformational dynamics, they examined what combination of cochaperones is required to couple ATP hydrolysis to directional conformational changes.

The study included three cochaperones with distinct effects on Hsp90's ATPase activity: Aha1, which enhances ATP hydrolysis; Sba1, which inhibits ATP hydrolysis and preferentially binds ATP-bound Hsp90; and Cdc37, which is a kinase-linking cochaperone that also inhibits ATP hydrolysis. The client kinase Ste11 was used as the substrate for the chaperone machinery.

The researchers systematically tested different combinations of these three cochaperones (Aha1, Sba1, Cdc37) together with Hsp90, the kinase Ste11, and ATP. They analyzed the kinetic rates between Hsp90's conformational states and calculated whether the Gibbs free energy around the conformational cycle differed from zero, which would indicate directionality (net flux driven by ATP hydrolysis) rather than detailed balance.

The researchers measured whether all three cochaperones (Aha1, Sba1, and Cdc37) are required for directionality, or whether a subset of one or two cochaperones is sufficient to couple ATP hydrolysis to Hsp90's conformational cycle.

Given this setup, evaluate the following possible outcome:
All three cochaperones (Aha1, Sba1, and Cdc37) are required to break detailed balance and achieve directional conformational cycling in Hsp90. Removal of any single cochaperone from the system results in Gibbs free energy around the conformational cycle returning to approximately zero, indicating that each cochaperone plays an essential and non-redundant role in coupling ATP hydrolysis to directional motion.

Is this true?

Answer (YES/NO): YES